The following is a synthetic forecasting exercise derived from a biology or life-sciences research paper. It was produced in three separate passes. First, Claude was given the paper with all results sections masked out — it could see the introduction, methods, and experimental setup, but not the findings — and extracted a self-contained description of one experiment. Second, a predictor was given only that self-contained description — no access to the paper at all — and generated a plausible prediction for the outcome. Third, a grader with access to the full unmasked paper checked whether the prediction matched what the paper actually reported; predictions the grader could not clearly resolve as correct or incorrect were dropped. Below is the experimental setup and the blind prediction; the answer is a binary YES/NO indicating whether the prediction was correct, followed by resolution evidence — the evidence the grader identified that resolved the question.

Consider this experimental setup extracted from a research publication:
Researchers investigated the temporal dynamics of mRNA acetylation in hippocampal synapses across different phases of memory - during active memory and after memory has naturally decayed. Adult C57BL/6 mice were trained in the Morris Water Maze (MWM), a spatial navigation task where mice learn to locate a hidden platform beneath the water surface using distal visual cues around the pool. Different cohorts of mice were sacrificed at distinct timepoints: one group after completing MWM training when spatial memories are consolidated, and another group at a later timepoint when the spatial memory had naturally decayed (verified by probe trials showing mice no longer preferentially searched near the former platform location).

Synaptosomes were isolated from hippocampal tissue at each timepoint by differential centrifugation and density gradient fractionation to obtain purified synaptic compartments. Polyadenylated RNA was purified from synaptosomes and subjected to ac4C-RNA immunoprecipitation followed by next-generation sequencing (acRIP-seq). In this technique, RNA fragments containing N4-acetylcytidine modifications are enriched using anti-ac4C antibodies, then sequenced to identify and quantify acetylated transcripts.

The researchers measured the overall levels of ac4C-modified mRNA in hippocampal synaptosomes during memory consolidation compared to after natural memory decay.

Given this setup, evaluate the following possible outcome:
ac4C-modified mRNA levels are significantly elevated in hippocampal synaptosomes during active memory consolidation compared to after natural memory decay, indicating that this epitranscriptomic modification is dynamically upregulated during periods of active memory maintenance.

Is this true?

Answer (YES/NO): YES